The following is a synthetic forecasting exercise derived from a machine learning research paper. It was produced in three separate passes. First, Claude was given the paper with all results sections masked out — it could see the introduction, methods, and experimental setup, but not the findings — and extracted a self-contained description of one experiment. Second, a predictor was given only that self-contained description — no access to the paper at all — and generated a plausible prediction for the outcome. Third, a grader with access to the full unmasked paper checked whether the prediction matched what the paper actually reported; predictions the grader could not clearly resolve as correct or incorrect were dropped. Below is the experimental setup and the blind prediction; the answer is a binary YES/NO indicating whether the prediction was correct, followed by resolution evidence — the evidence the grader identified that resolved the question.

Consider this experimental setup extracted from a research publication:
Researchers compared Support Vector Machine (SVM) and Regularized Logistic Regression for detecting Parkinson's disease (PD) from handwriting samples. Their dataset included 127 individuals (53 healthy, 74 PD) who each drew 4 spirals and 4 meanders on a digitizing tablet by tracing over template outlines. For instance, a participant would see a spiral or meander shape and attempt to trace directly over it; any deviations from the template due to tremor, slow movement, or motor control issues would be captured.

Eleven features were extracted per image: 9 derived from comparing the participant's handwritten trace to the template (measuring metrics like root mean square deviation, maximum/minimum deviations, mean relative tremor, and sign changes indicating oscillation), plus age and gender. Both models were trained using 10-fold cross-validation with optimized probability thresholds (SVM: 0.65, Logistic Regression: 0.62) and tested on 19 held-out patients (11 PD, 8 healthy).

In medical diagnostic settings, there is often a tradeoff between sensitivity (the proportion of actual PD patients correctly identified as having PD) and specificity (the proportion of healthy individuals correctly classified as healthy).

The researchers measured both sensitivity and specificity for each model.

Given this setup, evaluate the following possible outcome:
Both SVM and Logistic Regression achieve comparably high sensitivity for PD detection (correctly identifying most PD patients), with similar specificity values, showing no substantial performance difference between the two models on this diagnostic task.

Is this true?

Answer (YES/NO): NO